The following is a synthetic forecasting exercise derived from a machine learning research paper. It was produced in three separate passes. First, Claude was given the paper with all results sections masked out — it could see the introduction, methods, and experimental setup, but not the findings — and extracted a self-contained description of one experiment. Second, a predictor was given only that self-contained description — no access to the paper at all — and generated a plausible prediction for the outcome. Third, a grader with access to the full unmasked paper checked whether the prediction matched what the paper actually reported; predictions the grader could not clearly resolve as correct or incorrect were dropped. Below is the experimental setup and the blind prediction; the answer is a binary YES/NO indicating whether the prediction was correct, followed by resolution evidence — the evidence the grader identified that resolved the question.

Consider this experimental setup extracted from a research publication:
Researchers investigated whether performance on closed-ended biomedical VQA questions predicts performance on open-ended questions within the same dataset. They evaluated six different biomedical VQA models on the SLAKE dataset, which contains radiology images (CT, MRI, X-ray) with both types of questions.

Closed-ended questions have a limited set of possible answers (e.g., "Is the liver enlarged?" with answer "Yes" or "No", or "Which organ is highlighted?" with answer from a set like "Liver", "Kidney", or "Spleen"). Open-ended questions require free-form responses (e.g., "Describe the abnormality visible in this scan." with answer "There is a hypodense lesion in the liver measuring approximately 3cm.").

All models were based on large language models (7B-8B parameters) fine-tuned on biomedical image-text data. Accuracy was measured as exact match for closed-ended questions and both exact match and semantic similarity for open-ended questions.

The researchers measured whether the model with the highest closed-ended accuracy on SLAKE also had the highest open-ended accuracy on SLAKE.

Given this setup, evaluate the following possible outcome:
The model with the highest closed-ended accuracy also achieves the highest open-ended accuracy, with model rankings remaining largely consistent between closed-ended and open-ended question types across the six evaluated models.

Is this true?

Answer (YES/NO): NO